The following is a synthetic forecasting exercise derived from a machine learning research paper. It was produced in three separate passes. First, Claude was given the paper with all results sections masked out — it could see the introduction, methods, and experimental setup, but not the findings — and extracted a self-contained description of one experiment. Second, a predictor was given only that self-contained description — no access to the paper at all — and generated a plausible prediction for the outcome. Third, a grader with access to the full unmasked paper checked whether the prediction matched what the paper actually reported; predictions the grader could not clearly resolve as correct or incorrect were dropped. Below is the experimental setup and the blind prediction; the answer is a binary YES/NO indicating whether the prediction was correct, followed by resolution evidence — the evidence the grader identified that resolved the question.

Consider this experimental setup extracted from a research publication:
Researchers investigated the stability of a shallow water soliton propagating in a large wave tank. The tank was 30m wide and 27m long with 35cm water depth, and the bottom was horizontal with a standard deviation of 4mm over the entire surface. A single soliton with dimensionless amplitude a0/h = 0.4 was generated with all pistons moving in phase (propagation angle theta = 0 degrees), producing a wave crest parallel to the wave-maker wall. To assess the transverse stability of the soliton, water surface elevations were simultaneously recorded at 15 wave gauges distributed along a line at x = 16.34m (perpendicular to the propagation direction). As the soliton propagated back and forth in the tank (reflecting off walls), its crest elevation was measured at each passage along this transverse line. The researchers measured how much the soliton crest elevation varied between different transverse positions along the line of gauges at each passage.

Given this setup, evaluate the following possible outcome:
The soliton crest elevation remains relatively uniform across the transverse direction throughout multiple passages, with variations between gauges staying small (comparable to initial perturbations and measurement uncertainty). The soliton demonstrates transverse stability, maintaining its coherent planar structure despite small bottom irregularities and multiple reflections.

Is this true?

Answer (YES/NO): YES